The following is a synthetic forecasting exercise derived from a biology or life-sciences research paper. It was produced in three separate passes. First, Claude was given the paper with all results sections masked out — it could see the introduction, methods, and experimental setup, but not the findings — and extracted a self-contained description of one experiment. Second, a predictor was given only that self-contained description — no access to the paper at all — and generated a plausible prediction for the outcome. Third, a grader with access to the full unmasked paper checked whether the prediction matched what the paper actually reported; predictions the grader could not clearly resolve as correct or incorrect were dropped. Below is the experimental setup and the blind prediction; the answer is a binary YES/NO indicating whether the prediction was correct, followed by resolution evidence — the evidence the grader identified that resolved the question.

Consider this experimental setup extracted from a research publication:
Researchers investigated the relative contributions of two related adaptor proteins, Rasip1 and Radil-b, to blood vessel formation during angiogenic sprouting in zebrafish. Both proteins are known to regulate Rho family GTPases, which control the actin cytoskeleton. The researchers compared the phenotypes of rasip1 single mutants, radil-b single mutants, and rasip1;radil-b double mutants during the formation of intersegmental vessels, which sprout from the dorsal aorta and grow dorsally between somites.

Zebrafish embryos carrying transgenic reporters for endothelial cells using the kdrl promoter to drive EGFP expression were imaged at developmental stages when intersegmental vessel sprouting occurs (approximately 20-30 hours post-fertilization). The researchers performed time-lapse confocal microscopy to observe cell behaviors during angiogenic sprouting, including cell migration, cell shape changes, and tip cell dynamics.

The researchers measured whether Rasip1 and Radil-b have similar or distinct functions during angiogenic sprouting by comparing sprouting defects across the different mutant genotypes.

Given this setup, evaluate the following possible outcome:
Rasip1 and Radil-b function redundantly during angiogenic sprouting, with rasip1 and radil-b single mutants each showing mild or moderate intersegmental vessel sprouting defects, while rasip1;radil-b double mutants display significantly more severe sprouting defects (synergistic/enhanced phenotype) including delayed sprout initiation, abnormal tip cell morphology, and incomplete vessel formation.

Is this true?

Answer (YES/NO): YES